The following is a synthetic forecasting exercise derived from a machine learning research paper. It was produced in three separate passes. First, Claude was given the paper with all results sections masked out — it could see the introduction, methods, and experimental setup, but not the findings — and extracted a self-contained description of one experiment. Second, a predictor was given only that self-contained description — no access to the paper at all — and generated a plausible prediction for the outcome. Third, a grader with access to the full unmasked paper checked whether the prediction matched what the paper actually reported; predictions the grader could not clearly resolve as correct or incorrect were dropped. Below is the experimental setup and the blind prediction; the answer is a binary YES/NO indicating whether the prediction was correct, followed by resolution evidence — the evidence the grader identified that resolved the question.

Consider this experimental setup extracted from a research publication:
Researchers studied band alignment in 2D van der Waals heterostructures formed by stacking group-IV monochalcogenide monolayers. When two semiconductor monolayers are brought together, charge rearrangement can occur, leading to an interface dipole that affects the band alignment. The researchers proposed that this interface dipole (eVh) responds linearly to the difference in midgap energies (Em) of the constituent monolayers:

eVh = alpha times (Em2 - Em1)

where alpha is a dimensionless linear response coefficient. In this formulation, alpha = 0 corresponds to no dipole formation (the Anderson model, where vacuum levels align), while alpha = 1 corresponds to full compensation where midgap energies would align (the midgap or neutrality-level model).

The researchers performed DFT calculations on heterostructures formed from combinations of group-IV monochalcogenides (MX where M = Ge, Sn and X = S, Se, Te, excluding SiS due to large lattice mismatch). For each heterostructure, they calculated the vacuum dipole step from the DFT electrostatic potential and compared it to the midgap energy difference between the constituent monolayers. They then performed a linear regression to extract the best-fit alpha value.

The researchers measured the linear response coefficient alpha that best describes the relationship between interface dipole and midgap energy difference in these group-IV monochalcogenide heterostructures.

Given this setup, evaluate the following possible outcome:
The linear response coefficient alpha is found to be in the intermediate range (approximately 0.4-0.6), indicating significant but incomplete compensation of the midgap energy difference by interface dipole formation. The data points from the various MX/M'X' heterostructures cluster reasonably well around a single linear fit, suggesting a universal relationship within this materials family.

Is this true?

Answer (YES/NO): NO